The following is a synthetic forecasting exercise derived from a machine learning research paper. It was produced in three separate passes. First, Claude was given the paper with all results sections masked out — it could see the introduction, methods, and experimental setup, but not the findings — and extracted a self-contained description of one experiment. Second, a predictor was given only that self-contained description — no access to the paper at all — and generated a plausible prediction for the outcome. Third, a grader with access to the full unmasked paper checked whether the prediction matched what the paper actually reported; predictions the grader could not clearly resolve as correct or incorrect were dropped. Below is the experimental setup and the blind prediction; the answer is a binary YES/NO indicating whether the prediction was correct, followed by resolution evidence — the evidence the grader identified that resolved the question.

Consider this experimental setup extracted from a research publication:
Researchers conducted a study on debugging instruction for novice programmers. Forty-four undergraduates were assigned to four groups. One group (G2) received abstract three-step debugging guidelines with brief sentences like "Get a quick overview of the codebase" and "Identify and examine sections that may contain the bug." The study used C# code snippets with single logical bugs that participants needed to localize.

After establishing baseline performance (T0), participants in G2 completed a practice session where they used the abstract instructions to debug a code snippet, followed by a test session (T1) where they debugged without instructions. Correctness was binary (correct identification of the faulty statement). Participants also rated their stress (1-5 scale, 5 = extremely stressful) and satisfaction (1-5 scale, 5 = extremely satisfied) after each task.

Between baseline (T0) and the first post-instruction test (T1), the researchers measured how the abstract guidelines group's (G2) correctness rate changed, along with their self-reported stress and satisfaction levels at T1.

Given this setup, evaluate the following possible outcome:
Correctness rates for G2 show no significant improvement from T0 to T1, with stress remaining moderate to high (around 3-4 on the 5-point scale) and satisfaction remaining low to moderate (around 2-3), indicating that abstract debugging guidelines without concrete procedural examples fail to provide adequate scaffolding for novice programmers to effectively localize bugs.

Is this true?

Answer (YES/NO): YES